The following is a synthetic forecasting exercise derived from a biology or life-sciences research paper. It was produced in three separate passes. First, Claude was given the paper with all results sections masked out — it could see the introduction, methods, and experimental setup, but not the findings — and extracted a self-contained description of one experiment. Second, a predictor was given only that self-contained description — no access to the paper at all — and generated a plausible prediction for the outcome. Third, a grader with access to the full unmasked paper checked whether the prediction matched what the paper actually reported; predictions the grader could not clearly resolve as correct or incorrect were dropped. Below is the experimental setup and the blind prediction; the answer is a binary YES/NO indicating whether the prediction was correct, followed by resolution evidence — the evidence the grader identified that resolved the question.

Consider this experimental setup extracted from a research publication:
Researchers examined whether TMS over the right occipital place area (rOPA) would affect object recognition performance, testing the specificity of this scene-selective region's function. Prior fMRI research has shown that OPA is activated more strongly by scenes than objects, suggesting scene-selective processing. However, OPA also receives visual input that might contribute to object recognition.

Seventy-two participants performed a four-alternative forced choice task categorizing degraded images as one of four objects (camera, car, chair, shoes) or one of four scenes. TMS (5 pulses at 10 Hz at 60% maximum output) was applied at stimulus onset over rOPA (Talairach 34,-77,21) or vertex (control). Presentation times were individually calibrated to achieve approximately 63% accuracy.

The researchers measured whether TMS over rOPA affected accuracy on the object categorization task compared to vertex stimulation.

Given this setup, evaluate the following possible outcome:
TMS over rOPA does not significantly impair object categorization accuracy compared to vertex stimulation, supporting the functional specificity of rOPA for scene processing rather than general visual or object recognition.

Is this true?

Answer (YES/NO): YES